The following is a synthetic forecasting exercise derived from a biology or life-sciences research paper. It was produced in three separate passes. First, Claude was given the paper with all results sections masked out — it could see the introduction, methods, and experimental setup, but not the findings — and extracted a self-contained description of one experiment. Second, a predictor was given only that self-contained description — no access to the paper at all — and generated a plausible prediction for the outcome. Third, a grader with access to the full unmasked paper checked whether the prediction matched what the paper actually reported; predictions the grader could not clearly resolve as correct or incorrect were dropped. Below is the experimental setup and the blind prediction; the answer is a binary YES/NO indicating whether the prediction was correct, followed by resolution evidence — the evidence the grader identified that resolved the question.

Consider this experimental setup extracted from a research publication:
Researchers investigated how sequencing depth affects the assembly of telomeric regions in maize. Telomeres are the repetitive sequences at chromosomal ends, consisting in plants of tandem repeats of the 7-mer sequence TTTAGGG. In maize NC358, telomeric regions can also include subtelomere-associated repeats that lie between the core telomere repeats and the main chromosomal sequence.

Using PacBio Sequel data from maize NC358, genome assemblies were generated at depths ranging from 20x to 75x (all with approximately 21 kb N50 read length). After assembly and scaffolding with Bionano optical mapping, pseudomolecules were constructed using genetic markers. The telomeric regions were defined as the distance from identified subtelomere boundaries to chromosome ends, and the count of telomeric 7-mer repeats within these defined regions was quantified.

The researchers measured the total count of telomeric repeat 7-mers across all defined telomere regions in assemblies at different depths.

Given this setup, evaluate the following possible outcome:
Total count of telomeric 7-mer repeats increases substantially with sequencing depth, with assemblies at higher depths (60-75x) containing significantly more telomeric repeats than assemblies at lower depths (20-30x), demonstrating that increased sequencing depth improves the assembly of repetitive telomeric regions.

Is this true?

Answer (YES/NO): YES